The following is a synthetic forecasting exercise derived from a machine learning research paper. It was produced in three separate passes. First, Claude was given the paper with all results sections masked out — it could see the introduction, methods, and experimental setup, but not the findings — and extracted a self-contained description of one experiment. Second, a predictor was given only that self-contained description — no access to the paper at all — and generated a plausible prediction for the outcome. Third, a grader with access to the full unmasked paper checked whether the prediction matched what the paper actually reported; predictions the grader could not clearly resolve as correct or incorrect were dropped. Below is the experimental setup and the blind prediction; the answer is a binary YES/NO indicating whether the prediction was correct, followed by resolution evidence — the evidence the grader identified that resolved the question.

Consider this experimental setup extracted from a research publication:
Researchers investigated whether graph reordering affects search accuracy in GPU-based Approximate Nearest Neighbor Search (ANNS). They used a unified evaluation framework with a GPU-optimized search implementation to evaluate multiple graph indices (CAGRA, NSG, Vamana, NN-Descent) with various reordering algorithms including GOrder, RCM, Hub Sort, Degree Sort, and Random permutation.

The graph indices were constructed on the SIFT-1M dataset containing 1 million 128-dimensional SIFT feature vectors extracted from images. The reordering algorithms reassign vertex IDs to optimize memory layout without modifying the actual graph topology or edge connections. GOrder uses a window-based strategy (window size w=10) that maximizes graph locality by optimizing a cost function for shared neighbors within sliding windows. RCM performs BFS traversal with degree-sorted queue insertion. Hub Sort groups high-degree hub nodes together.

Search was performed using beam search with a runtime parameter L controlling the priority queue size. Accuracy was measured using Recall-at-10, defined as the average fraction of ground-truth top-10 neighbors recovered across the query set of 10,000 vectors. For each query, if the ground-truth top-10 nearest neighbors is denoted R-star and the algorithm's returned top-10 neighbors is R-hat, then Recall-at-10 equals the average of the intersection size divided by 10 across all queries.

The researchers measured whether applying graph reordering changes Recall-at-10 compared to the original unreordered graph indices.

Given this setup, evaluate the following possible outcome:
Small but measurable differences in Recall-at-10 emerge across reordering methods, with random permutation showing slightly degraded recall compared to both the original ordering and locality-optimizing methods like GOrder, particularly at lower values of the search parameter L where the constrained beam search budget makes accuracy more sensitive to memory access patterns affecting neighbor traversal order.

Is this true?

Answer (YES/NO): NO